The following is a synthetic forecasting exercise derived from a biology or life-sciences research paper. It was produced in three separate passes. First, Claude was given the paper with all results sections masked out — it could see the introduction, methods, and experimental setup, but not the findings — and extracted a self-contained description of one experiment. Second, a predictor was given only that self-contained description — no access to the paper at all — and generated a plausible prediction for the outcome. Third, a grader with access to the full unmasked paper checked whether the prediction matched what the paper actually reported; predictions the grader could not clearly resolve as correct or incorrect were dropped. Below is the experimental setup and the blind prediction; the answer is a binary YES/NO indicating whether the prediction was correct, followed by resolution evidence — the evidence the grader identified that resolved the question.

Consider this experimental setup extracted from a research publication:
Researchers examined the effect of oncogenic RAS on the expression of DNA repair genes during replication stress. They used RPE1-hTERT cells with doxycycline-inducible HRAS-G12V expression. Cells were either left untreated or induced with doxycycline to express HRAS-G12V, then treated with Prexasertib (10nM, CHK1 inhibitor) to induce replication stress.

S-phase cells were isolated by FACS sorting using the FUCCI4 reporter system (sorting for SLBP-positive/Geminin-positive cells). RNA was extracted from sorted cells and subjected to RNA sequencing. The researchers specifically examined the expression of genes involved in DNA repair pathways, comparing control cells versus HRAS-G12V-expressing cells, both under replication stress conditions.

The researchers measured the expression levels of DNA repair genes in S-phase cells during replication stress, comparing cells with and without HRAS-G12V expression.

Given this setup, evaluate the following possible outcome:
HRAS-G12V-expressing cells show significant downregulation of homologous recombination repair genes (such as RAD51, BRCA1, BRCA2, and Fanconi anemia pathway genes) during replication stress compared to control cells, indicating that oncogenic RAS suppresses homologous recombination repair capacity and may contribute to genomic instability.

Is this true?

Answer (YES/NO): NO